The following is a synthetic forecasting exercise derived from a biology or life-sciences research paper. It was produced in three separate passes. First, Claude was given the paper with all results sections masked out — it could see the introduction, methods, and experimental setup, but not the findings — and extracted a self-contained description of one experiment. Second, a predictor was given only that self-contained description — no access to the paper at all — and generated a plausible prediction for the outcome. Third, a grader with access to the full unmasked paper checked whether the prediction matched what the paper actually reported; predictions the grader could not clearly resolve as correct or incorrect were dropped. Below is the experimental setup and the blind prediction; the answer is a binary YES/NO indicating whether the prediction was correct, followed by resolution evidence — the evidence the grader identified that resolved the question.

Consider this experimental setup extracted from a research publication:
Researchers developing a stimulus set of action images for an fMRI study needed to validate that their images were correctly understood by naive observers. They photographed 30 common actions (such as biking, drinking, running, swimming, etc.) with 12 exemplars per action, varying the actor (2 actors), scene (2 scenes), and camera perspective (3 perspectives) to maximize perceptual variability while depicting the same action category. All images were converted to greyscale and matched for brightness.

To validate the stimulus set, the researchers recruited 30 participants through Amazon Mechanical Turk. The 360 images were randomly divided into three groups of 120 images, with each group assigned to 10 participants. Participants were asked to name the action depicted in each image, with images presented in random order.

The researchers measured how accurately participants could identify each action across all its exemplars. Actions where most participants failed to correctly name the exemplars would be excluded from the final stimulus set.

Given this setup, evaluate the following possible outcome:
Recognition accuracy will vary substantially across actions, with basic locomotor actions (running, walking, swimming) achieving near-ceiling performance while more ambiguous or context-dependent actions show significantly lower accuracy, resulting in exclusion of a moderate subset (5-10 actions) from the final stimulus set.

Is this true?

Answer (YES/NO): NO